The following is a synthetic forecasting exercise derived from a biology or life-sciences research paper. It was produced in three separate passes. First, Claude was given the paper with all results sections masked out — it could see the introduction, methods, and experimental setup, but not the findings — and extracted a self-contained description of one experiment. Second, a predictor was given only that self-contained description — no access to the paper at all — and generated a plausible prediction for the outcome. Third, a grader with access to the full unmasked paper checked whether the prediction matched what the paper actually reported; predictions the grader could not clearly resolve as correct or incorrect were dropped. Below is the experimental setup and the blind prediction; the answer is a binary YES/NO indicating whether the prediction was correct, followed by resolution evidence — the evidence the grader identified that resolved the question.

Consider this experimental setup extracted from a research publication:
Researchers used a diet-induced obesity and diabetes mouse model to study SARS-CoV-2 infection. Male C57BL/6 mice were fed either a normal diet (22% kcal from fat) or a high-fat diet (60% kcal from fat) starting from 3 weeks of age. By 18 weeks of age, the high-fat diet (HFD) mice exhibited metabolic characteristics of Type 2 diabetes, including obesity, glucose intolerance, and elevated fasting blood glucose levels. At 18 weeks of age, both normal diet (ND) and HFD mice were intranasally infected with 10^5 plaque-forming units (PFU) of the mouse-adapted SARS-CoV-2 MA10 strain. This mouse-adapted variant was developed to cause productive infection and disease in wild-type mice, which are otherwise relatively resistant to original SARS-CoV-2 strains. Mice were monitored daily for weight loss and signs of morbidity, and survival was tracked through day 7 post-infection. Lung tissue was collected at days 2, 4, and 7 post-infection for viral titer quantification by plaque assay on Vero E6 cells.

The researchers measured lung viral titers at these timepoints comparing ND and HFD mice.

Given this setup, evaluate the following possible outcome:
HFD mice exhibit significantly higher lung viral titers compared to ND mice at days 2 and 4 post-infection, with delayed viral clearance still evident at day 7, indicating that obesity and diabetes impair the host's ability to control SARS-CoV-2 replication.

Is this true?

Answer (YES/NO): NO